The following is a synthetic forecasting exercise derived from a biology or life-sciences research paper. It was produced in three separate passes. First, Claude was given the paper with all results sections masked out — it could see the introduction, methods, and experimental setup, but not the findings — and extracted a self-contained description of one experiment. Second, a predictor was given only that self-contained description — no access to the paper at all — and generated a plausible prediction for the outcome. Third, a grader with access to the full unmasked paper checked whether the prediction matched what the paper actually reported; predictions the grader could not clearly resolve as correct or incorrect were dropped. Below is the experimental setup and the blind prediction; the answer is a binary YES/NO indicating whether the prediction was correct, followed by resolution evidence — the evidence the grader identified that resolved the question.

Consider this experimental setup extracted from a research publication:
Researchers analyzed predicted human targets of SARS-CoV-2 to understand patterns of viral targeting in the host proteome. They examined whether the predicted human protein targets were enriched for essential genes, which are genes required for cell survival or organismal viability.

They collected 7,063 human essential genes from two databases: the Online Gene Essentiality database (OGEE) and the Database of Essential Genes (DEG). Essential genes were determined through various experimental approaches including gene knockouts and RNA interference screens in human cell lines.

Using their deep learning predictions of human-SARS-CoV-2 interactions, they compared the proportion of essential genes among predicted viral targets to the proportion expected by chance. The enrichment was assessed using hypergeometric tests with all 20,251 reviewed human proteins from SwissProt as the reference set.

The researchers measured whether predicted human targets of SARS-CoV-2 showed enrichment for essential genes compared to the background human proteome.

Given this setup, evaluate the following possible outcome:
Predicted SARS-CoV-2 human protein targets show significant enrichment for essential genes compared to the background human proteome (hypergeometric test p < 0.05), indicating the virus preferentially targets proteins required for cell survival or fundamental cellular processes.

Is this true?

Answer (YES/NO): YES